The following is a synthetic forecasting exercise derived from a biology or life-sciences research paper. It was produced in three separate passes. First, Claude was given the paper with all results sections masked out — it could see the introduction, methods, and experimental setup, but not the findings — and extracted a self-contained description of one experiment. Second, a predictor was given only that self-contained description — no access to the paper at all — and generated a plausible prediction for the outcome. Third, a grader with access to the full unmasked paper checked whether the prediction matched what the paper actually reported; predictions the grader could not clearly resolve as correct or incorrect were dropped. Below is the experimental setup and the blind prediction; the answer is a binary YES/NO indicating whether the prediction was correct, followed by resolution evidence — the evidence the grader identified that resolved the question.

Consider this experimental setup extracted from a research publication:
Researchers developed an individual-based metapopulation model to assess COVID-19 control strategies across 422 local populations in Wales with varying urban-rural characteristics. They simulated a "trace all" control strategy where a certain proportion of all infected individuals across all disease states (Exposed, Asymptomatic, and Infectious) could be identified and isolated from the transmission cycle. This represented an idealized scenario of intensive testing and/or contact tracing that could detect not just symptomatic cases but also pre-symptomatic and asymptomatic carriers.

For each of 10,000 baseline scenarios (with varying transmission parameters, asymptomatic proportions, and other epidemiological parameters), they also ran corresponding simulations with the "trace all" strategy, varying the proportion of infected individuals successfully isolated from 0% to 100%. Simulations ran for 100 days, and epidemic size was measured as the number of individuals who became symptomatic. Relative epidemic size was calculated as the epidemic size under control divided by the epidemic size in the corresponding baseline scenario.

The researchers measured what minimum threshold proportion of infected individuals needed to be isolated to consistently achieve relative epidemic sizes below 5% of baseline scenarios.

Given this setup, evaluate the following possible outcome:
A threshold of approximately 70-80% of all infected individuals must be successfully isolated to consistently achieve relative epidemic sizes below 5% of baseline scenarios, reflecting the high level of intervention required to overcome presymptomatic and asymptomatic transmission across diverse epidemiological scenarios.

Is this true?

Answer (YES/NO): NO